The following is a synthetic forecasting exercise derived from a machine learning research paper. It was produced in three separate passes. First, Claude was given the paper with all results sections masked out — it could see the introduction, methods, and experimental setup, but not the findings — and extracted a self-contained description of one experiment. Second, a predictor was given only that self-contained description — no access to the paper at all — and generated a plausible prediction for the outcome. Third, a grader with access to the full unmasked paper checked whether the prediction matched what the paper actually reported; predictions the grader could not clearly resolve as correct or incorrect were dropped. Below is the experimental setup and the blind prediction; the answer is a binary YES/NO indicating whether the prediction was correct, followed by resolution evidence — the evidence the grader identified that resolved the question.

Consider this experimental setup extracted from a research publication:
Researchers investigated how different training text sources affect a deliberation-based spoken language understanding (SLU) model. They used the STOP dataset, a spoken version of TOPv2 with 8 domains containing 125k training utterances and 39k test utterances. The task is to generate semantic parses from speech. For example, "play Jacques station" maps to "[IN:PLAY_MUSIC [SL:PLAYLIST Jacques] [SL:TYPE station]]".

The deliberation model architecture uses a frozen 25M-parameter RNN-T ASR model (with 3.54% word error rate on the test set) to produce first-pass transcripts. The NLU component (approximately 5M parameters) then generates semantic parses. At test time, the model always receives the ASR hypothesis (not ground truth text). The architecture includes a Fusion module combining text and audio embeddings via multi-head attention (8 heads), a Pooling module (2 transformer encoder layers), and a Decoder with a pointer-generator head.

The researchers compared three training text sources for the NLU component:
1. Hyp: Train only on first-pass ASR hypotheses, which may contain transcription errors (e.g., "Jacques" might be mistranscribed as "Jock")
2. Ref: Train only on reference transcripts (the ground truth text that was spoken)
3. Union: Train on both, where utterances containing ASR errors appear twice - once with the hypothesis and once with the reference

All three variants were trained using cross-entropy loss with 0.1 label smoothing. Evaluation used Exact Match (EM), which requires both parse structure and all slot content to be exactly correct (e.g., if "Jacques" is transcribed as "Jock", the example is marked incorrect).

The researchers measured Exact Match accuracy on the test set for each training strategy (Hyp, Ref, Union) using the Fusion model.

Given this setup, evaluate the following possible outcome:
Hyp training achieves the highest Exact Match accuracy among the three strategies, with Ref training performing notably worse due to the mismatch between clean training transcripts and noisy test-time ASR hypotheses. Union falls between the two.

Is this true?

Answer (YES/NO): NO